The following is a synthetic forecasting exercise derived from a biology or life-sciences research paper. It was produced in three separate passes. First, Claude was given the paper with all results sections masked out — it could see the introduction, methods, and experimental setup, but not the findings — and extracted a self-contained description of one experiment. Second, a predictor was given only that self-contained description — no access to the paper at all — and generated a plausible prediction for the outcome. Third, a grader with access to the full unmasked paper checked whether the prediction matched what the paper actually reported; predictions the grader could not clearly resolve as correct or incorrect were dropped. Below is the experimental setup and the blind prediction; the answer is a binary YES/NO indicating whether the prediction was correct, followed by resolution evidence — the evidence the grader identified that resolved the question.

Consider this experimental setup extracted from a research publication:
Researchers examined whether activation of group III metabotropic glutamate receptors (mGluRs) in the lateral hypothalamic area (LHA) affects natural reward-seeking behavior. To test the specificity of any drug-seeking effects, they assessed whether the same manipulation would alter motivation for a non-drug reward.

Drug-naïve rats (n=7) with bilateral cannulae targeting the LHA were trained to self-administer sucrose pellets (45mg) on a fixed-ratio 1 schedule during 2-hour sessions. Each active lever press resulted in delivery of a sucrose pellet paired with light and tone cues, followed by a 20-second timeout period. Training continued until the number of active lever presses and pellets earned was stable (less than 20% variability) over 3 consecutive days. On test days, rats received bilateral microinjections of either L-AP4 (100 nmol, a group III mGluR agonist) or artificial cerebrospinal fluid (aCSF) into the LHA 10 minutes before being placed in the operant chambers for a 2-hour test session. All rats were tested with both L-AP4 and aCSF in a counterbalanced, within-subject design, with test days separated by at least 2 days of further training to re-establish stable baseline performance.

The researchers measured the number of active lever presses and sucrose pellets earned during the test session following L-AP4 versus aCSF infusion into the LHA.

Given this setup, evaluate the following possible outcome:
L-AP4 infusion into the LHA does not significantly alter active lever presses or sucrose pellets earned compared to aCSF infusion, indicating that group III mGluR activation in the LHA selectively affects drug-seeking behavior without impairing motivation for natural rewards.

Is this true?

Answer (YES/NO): YES